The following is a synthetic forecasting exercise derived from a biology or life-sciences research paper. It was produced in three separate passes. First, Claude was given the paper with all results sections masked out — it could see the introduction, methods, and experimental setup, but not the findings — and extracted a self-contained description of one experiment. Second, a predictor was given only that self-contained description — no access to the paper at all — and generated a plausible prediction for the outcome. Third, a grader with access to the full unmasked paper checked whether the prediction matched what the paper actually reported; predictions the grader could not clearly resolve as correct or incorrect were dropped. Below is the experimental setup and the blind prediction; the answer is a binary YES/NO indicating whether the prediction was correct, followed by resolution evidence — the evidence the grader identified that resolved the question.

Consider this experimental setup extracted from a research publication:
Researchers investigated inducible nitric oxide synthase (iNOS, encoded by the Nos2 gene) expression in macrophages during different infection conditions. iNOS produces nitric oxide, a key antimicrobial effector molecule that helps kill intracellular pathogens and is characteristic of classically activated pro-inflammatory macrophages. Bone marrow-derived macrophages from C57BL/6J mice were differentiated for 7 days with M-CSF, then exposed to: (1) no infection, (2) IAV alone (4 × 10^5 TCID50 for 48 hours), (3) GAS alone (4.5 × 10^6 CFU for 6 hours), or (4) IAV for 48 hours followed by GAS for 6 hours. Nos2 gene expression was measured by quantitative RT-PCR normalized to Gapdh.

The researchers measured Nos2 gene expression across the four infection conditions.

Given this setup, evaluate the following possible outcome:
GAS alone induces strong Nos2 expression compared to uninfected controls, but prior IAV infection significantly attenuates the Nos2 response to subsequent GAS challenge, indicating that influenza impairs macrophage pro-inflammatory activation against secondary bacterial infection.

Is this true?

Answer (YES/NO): YES